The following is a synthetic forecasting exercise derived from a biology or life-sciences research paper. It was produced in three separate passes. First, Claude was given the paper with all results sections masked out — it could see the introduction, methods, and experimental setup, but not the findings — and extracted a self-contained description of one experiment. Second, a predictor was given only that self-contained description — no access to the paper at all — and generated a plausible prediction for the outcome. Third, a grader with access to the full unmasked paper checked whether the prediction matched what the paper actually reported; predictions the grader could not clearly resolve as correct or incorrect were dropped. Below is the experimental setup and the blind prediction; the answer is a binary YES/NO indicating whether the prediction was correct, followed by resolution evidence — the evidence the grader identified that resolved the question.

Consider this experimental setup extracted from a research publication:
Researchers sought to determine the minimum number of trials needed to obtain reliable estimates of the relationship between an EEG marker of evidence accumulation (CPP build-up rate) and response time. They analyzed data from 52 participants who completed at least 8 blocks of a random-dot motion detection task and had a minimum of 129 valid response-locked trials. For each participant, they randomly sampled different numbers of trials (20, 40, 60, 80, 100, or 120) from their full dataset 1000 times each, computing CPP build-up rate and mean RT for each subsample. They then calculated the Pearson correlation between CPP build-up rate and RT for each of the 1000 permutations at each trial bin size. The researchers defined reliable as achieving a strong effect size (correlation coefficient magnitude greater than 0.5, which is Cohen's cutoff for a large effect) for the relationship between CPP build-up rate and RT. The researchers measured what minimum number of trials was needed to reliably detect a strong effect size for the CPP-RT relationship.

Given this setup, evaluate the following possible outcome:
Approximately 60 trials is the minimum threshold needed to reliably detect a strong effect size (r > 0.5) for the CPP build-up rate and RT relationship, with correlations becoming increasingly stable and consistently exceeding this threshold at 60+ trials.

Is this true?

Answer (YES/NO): NO